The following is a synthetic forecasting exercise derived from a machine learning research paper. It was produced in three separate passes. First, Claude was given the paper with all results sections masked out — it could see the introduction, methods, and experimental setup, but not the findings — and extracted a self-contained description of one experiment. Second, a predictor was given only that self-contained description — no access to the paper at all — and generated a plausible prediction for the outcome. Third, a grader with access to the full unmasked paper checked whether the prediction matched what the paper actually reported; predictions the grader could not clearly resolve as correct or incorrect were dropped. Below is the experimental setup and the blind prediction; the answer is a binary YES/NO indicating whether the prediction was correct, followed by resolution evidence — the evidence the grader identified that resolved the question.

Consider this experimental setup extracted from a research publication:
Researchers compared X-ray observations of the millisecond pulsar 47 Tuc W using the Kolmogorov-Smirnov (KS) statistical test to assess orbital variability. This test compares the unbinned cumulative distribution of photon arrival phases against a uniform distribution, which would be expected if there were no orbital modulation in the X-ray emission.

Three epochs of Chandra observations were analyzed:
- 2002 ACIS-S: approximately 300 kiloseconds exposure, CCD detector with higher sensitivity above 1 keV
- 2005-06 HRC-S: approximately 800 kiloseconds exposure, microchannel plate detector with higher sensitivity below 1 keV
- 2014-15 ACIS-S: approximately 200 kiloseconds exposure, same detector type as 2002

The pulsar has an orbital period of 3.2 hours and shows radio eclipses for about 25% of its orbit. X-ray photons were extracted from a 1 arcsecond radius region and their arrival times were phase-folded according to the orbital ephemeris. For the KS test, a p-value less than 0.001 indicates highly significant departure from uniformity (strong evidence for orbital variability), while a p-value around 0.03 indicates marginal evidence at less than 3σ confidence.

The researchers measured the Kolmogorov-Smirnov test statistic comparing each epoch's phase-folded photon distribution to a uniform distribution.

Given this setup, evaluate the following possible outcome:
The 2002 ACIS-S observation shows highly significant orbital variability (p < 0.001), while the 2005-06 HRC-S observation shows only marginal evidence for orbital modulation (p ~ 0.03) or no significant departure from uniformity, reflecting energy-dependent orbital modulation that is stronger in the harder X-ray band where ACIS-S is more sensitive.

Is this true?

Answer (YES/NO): YES